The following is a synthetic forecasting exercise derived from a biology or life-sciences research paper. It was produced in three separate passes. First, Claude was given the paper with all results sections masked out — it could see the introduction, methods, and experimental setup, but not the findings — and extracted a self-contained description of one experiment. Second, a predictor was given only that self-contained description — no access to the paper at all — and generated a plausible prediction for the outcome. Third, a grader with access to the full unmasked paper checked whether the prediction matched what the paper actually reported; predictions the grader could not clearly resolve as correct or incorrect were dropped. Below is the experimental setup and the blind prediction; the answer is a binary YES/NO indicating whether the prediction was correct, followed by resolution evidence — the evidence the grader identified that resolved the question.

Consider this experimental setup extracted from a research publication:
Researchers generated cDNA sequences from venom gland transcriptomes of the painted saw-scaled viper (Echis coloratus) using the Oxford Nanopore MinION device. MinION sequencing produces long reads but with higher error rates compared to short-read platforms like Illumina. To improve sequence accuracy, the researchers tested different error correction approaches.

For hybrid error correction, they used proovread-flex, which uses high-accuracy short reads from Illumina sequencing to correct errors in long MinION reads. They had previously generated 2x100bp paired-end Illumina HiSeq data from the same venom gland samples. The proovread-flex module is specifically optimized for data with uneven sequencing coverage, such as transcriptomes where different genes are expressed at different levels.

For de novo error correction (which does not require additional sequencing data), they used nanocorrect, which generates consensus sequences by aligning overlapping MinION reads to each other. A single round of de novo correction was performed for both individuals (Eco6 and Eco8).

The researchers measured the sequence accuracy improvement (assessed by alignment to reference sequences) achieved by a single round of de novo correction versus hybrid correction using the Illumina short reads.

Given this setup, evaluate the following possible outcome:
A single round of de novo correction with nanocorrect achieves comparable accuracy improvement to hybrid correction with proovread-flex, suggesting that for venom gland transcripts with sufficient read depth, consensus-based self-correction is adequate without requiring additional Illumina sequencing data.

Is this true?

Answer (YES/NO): NO